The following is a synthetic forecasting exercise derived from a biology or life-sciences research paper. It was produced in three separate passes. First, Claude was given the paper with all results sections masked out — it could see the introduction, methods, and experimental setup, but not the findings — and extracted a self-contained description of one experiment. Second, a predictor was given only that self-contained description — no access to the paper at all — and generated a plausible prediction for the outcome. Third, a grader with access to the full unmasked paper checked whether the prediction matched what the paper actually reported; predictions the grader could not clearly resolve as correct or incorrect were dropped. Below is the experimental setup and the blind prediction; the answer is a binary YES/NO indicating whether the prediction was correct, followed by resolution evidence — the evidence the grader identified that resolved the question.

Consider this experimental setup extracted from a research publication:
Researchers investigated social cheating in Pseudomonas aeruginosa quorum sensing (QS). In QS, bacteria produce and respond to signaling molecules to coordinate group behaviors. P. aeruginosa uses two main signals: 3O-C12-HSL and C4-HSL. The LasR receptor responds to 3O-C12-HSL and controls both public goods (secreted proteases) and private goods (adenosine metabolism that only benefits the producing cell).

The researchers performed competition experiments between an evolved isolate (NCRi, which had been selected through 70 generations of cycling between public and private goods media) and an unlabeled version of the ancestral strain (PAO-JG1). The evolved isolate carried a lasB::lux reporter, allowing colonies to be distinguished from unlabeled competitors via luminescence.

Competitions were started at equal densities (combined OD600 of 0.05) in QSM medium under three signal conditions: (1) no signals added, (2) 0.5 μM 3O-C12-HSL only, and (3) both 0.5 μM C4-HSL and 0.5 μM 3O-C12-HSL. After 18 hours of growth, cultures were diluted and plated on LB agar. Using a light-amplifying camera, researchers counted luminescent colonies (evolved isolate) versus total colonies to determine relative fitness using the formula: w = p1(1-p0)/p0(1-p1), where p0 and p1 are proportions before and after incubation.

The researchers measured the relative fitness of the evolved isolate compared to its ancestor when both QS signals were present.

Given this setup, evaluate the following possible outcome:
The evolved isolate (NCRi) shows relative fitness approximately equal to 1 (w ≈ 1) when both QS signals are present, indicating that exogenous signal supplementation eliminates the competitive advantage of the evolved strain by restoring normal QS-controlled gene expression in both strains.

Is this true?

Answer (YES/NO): NO